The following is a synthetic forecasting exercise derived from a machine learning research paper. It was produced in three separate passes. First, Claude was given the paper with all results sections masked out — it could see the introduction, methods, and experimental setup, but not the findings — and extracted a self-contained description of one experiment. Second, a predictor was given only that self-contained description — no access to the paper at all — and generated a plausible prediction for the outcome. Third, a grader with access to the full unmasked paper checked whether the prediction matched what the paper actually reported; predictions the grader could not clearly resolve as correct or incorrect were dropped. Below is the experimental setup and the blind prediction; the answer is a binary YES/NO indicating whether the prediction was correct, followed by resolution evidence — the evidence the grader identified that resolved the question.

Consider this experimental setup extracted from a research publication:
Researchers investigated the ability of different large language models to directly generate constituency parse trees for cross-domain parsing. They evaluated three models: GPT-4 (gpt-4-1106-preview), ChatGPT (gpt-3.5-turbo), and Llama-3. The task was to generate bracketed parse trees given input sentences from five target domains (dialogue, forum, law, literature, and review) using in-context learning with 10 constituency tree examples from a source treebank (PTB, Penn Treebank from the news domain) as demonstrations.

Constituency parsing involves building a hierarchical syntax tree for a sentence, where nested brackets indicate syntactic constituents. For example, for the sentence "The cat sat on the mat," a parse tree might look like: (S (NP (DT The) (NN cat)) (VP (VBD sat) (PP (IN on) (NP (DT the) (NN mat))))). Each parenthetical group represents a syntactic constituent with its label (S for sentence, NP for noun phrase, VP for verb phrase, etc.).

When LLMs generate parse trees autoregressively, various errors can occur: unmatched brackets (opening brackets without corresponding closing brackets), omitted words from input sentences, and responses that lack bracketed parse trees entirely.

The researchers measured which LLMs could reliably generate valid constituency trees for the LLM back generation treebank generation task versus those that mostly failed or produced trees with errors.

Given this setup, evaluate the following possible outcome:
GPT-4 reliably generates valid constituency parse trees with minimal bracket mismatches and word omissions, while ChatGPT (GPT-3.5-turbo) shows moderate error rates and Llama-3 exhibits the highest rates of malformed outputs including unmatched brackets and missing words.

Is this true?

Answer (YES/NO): NO